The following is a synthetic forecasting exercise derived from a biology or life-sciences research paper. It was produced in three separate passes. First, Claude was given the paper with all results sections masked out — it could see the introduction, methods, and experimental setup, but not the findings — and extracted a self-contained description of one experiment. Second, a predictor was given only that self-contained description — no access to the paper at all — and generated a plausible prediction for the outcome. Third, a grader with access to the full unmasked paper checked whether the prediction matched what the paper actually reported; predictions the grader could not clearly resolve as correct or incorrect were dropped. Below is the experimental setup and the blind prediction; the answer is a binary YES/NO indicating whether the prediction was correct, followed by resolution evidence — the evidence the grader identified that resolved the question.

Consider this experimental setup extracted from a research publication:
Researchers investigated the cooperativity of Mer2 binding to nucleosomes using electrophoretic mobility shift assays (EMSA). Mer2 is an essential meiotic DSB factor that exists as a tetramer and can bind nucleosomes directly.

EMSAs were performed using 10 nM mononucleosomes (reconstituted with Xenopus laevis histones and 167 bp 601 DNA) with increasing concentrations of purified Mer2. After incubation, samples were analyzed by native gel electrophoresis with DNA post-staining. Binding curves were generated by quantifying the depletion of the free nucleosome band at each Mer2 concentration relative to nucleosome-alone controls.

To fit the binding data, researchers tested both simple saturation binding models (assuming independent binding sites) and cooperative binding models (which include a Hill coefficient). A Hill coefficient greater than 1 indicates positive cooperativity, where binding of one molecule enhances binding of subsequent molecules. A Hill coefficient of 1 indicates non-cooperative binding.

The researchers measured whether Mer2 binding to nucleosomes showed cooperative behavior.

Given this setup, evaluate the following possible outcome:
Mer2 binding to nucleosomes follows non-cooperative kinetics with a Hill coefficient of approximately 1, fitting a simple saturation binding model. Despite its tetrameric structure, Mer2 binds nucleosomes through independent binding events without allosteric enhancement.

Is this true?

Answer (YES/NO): NO